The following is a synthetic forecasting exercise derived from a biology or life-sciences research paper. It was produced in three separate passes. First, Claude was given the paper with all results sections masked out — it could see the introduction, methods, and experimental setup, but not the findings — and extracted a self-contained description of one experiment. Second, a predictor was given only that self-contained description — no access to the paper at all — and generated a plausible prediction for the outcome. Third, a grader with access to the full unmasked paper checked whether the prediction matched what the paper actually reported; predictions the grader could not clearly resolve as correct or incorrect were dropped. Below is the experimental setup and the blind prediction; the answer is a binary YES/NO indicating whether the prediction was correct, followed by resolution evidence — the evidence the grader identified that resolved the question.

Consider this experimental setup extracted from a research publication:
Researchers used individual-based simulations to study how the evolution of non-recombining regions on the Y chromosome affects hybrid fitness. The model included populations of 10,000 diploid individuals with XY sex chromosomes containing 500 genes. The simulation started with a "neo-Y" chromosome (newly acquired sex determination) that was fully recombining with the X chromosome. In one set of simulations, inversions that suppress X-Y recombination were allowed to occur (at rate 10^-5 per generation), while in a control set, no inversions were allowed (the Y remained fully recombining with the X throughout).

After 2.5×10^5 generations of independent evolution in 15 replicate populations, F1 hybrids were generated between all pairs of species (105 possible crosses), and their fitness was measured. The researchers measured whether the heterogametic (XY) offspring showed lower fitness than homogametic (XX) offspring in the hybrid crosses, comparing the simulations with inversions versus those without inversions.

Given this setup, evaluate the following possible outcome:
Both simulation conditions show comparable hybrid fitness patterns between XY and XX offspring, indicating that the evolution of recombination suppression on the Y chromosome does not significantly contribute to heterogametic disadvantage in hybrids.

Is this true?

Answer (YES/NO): NO